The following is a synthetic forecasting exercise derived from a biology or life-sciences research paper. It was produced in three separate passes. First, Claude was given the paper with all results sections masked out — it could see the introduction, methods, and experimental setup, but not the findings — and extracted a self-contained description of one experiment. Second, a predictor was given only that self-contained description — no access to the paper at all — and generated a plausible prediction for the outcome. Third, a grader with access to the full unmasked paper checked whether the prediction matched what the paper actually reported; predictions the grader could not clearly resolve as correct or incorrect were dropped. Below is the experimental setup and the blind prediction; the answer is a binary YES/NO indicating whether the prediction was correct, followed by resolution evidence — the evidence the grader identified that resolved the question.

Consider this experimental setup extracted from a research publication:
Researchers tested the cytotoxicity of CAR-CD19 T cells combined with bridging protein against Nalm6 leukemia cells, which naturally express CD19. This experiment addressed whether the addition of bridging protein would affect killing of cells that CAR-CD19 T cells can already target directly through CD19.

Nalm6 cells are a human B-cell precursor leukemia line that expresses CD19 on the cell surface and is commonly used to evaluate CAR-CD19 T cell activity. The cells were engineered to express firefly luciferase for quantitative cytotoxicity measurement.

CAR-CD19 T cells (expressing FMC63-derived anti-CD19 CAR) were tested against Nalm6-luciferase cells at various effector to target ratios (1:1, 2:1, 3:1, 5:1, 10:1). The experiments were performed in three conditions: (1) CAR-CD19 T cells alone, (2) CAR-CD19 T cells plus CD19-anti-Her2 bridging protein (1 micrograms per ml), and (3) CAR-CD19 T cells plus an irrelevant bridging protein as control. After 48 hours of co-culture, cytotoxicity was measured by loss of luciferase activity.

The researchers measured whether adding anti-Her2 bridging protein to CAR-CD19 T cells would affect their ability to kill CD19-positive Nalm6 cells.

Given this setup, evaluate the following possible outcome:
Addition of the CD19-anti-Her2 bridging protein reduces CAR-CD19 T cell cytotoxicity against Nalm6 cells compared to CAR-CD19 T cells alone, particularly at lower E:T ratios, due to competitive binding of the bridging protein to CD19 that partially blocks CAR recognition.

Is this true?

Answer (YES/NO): NO